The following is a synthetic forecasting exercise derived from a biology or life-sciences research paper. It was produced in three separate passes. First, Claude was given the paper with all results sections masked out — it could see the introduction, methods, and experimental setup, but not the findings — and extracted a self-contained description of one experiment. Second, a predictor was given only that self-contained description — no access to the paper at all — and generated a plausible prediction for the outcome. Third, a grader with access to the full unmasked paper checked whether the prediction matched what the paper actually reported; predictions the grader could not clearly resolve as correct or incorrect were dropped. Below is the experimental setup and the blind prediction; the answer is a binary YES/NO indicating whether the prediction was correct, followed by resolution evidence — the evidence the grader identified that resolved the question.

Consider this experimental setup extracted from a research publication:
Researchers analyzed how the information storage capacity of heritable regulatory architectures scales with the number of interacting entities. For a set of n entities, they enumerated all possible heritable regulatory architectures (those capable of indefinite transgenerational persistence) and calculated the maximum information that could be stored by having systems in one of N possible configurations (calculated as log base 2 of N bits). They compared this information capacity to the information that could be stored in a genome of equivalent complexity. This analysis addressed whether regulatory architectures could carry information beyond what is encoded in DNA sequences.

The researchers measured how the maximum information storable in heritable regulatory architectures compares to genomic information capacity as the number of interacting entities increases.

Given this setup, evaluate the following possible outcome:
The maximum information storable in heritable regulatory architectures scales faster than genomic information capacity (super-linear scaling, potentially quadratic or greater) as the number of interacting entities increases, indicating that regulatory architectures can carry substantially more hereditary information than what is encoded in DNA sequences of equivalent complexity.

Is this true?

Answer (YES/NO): YES